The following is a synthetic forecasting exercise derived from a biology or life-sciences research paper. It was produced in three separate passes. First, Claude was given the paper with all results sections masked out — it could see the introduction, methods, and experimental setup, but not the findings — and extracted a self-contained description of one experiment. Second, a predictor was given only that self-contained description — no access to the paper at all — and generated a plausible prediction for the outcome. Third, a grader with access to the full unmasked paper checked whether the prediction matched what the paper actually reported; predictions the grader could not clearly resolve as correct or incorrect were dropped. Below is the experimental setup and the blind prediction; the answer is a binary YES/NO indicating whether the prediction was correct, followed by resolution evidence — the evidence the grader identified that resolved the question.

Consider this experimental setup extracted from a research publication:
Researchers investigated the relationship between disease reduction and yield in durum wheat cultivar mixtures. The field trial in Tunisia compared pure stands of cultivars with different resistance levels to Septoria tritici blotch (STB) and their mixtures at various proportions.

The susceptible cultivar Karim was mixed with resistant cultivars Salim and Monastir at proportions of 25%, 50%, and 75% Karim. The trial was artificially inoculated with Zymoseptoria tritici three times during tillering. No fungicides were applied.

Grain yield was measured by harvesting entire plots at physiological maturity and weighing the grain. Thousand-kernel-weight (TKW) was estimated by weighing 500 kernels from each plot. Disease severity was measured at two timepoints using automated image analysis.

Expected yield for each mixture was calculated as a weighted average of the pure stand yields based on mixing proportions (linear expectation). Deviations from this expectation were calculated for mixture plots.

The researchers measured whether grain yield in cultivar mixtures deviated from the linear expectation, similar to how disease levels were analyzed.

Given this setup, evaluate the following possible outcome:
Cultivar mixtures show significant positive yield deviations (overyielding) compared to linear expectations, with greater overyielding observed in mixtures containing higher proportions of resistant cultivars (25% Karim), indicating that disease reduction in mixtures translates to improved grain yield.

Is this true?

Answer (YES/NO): NO